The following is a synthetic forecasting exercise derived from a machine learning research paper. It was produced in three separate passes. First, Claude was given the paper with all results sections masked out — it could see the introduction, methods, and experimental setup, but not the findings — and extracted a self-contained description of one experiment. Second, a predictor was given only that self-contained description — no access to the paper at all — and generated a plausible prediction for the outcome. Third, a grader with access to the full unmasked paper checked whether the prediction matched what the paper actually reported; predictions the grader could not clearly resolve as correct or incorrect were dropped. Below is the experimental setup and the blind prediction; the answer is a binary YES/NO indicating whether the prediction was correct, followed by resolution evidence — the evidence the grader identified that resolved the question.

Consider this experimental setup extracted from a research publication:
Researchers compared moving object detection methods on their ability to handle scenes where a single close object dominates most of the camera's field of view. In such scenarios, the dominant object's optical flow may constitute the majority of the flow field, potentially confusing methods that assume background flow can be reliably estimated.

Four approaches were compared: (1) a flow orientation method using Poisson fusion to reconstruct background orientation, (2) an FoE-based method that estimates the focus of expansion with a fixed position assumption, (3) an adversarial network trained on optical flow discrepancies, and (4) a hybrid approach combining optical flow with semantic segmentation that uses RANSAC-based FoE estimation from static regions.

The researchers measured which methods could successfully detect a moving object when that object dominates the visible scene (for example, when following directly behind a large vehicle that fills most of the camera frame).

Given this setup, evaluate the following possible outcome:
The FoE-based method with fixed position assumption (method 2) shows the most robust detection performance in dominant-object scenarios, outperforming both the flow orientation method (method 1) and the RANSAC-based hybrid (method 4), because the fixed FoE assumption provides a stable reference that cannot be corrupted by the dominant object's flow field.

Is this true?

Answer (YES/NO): NO